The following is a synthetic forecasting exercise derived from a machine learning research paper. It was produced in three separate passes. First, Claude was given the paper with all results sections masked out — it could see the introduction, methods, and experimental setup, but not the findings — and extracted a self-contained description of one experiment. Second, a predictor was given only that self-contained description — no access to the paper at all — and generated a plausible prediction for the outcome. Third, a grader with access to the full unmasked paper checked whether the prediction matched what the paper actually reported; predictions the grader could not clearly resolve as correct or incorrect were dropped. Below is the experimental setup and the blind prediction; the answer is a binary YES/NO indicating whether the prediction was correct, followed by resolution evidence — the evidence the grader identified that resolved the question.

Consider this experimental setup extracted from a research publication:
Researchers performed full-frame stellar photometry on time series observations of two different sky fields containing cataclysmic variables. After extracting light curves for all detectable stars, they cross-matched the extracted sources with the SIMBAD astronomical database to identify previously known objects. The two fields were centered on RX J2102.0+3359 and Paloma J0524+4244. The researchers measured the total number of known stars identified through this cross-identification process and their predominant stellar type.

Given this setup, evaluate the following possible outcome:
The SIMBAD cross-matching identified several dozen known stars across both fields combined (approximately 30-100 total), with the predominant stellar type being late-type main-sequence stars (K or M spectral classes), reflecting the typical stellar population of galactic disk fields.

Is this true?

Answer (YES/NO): NO